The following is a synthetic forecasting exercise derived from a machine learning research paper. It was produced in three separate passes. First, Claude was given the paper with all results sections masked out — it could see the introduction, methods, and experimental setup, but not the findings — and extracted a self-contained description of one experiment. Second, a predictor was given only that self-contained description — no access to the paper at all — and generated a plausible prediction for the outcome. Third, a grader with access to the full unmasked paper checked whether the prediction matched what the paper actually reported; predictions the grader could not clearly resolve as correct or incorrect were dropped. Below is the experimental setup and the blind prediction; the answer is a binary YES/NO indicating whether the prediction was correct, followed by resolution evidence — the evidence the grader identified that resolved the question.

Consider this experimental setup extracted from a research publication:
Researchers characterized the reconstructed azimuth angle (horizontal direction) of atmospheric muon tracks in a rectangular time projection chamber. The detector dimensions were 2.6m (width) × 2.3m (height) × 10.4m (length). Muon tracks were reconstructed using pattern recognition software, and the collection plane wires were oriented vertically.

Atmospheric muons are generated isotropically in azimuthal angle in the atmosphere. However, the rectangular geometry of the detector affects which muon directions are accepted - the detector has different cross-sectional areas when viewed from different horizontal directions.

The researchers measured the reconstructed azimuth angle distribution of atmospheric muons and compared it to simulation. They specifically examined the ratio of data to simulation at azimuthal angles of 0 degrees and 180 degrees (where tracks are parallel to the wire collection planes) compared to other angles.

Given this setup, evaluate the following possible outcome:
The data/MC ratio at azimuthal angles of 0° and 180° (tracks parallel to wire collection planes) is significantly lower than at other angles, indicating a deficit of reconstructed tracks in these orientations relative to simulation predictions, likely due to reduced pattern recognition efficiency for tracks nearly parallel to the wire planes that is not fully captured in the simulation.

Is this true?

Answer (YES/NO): NO